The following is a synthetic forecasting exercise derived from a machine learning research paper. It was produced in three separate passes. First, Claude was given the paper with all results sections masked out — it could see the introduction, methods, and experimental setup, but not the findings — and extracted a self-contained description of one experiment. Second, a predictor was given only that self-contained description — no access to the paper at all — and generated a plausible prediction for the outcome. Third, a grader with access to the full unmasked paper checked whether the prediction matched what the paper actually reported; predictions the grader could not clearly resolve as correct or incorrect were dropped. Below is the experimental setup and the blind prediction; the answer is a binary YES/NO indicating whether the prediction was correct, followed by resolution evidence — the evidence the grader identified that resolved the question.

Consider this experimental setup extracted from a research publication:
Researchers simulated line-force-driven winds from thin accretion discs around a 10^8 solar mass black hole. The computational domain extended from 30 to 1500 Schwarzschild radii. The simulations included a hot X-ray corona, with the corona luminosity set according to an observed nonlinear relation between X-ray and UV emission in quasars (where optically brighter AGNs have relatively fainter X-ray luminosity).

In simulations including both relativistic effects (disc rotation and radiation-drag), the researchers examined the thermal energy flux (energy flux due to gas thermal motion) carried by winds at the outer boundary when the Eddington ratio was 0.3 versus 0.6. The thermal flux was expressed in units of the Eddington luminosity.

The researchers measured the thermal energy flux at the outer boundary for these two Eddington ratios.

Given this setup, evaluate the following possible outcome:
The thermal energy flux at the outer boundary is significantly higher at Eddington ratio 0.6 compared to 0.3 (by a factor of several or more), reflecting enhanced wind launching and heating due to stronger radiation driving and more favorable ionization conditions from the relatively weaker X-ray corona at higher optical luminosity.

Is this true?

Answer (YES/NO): YES